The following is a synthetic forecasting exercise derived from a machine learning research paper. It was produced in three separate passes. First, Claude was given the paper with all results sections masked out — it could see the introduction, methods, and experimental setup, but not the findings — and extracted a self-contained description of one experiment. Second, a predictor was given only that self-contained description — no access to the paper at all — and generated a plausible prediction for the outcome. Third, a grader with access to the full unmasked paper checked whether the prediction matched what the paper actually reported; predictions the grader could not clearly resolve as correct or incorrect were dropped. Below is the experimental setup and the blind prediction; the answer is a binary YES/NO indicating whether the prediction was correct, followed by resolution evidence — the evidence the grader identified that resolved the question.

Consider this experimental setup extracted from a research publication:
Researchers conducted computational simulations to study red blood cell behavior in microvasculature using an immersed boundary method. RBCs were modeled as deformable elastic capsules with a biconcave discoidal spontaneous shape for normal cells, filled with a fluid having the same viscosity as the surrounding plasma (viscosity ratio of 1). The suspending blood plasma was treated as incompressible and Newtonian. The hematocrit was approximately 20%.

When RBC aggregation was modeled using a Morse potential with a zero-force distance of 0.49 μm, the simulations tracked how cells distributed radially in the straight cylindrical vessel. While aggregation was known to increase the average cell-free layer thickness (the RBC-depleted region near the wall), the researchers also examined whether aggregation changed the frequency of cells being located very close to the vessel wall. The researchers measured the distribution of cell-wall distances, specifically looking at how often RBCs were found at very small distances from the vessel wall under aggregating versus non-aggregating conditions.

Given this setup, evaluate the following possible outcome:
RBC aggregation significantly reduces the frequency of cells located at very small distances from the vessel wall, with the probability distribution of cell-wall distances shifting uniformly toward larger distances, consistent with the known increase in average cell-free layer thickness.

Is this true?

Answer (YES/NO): NO